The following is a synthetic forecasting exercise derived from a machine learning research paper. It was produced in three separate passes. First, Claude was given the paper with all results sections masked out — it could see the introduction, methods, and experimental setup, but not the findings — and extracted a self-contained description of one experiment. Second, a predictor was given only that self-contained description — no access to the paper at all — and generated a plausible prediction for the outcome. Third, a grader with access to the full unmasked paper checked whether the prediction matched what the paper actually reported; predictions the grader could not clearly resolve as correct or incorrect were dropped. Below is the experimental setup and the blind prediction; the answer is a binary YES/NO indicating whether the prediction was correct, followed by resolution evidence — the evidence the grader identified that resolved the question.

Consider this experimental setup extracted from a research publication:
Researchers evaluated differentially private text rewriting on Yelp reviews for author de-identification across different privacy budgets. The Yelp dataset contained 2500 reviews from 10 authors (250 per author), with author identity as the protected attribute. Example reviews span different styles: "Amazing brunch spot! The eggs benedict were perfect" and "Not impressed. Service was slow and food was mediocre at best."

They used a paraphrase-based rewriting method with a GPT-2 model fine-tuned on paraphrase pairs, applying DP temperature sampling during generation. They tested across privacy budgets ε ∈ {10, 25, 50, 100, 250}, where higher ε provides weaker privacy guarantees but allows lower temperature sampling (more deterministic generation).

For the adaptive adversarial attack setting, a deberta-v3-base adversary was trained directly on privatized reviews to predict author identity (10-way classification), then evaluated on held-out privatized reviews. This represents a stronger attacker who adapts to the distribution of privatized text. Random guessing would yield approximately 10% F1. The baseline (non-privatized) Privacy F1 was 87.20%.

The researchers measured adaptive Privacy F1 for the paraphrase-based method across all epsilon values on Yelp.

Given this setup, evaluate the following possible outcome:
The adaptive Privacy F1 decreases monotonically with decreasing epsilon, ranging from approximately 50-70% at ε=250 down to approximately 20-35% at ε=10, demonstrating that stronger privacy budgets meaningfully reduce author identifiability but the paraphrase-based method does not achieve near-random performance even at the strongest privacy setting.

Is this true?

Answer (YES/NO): NO